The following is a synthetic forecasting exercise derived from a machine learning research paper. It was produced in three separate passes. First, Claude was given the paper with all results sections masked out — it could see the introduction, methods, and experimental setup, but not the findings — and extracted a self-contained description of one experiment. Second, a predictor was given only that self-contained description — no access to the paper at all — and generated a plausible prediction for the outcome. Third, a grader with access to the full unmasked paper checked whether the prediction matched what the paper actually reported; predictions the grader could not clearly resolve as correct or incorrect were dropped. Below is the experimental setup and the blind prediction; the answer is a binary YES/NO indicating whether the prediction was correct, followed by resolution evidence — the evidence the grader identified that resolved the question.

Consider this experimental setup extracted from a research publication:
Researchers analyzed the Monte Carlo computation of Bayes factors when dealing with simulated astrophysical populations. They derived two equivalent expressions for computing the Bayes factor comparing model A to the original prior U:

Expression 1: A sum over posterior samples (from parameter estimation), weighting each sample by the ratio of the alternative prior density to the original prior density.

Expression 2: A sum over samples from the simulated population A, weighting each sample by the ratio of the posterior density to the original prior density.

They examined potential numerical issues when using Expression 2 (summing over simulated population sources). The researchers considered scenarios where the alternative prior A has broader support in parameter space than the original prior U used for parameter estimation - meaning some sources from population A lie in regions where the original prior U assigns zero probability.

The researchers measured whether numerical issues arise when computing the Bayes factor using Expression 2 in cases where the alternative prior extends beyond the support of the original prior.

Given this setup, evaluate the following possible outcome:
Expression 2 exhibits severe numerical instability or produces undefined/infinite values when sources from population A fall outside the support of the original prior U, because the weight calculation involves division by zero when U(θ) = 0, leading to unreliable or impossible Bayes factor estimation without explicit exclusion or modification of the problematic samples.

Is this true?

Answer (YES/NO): YES